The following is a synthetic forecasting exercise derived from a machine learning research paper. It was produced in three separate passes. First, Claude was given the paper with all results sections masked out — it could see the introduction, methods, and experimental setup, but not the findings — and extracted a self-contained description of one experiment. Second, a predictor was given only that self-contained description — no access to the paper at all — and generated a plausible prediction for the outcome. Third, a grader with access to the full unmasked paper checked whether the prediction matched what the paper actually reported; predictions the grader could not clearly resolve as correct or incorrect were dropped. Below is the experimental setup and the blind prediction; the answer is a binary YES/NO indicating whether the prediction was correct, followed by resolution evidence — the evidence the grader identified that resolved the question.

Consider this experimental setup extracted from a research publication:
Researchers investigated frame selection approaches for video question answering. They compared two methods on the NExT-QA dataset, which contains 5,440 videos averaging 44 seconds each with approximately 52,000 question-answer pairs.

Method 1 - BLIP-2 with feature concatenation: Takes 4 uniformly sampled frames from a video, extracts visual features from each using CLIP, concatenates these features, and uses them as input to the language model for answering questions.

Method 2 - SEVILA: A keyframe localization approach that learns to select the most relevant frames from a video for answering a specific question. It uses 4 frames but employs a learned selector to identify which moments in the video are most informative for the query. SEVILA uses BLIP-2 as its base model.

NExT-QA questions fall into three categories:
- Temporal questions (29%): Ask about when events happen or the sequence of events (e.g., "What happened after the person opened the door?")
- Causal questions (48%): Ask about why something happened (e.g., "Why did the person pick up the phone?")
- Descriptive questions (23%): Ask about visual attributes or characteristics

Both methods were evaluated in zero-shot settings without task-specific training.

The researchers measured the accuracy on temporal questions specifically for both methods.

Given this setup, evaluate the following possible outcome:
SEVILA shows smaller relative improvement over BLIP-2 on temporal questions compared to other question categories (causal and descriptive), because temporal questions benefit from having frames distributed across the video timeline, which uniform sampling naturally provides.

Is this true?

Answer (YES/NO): NO